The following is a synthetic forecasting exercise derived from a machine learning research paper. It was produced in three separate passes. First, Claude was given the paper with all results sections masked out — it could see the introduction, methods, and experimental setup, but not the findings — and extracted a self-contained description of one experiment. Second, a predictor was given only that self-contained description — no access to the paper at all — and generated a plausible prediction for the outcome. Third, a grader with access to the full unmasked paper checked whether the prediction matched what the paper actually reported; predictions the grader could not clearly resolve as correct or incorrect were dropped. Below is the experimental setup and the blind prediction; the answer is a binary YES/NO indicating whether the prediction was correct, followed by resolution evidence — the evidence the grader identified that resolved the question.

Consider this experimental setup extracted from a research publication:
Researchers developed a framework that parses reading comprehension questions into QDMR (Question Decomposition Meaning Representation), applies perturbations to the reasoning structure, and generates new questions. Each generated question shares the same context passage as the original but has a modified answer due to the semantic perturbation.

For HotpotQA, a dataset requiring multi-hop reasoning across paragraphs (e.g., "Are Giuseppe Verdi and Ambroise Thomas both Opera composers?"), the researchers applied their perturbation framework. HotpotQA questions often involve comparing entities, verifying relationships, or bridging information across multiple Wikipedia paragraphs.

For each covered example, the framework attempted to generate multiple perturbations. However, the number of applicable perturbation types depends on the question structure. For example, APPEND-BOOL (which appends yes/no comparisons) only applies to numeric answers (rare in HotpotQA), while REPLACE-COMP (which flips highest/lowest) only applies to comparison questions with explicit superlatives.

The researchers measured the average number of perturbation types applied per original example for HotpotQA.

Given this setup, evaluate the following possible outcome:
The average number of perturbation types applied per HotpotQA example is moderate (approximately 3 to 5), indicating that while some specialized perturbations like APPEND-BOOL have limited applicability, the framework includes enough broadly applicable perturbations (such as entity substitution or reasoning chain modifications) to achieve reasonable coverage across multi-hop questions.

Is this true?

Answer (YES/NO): NO